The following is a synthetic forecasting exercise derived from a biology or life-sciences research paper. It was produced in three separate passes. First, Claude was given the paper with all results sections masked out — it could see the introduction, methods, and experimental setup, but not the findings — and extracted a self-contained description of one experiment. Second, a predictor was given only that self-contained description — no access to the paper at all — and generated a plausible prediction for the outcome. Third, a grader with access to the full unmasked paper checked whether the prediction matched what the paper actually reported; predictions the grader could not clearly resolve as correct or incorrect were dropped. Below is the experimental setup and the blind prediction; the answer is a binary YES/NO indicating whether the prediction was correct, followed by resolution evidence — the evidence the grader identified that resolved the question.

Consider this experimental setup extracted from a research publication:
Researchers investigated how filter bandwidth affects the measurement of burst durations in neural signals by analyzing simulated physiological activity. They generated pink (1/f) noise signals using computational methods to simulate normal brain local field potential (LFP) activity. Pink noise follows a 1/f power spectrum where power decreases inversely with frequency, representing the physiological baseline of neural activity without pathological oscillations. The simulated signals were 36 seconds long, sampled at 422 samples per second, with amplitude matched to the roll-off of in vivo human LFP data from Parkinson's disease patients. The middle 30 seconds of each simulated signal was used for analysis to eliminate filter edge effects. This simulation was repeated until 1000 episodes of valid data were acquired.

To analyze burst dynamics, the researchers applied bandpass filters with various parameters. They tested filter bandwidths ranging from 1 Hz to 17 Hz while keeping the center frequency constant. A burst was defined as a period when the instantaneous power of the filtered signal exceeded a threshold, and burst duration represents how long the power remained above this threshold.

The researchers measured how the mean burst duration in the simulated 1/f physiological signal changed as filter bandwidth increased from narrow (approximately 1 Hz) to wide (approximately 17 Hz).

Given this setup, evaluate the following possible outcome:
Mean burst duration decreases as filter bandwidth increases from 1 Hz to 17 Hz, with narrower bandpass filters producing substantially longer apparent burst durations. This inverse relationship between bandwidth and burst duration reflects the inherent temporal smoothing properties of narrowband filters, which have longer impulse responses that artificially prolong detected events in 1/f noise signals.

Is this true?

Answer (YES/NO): YES